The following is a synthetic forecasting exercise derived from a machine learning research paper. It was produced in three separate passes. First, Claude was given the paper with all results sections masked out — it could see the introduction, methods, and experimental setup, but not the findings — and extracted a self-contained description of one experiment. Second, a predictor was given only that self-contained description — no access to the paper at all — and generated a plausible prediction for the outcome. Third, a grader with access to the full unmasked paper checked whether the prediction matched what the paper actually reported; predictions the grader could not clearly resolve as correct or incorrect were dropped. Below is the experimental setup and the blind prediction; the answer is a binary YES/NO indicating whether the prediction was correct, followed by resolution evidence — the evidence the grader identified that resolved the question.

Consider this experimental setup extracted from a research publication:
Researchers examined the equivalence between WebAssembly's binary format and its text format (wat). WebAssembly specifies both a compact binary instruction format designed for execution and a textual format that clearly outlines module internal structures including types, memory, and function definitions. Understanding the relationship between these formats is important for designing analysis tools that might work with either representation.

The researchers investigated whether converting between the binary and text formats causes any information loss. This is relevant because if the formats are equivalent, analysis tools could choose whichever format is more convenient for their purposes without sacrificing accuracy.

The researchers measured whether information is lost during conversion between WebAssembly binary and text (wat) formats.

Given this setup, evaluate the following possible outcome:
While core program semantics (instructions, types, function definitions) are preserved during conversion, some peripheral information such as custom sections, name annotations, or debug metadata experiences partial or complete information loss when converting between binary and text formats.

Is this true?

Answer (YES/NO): NO